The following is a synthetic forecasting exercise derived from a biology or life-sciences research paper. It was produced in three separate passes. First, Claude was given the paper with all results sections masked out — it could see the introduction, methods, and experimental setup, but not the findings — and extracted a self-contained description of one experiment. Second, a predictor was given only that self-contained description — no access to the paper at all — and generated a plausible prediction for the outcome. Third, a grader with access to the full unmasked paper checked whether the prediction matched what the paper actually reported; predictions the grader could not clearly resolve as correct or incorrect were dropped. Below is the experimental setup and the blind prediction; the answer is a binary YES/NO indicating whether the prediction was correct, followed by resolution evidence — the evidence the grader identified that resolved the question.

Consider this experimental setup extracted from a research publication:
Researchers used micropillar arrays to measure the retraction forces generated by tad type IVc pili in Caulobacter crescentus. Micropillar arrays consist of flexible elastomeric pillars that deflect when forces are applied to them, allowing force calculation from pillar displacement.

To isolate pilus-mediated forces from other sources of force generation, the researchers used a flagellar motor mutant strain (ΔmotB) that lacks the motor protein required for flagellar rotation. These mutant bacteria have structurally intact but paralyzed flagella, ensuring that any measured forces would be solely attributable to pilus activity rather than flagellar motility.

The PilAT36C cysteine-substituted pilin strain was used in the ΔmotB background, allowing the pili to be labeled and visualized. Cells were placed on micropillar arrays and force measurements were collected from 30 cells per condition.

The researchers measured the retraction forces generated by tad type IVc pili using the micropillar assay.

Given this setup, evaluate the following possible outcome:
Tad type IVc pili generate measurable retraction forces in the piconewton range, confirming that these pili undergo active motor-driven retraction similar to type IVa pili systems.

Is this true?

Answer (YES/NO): NO